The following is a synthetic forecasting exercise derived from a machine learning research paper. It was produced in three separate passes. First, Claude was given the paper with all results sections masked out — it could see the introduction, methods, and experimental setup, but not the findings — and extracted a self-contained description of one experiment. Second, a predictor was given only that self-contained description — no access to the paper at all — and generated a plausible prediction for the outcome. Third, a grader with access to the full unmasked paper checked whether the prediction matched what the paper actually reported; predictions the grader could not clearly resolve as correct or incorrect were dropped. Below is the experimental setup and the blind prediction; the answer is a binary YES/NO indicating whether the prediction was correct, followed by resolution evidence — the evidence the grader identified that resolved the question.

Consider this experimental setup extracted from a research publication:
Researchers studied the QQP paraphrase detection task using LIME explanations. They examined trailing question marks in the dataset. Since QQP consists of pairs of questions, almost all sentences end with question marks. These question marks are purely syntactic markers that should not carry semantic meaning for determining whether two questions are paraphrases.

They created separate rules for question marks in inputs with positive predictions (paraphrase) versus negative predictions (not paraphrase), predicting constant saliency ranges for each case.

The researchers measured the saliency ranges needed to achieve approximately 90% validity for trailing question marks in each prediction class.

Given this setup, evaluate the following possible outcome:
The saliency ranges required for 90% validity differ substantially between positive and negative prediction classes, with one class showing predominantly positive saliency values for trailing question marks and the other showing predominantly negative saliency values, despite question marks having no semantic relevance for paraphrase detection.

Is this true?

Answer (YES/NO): NO